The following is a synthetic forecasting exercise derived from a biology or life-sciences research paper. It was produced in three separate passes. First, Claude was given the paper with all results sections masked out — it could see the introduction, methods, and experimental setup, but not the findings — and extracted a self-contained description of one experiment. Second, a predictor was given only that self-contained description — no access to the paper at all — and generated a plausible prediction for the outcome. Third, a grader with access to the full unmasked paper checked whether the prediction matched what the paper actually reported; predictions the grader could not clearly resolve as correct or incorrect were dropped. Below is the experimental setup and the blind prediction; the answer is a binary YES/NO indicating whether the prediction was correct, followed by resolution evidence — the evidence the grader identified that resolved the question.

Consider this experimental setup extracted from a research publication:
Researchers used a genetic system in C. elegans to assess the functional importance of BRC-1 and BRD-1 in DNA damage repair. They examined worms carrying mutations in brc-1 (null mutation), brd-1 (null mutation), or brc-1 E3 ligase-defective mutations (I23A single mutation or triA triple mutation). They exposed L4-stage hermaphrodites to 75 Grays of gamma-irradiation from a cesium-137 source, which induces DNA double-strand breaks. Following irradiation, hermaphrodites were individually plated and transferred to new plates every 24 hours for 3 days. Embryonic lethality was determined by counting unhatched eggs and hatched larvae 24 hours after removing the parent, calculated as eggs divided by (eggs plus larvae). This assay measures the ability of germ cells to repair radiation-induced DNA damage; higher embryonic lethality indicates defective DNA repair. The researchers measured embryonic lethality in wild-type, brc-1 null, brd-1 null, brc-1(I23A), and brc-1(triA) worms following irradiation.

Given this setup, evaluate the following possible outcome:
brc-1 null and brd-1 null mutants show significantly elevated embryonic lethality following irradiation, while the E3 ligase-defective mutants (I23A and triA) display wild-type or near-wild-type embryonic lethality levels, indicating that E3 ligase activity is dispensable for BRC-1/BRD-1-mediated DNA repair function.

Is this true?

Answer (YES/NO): NO